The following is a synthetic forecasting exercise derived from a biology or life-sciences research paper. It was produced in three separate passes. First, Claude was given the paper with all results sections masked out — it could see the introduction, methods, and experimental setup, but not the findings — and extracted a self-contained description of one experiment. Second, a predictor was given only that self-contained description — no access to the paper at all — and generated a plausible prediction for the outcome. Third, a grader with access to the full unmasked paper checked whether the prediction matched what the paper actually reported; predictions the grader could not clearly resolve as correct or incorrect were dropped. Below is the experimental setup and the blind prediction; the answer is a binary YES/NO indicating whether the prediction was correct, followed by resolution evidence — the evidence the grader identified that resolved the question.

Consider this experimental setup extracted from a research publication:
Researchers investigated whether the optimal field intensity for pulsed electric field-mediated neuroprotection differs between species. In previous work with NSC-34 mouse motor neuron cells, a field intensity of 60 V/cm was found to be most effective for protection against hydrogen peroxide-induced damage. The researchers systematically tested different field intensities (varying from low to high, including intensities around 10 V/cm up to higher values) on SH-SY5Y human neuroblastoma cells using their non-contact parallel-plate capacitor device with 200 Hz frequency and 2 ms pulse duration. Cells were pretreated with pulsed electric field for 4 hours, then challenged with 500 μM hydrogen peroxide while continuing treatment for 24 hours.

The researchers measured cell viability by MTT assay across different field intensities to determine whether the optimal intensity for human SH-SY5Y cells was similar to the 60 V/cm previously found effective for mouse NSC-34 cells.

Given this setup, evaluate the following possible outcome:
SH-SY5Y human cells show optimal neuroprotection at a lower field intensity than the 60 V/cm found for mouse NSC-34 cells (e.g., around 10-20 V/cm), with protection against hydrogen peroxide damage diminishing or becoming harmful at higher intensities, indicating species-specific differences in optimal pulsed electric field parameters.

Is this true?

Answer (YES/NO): YES